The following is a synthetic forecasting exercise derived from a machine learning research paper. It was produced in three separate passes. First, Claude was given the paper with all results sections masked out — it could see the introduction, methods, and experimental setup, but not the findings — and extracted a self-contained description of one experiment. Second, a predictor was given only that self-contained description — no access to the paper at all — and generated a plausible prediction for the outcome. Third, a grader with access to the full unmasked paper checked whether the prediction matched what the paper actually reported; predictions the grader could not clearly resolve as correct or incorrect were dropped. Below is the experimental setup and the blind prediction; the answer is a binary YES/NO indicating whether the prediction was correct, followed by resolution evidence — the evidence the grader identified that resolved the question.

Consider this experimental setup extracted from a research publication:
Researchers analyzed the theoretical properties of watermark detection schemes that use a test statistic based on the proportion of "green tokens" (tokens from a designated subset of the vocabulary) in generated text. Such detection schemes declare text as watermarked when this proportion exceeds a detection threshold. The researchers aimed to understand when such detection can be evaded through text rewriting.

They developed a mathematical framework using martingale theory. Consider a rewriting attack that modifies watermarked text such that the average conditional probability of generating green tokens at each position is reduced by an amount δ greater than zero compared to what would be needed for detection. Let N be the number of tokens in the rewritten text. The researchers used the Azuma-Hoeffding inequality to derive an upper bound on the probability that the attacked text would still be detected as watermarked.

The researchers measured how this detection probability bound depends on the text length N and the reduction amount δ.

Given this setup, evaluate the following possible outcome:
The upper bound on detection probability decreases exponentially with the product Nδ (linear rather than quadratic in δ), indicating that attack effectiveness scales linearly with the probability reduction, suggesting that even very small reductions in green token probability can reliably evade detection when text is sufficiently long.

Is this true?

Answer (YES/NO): NO